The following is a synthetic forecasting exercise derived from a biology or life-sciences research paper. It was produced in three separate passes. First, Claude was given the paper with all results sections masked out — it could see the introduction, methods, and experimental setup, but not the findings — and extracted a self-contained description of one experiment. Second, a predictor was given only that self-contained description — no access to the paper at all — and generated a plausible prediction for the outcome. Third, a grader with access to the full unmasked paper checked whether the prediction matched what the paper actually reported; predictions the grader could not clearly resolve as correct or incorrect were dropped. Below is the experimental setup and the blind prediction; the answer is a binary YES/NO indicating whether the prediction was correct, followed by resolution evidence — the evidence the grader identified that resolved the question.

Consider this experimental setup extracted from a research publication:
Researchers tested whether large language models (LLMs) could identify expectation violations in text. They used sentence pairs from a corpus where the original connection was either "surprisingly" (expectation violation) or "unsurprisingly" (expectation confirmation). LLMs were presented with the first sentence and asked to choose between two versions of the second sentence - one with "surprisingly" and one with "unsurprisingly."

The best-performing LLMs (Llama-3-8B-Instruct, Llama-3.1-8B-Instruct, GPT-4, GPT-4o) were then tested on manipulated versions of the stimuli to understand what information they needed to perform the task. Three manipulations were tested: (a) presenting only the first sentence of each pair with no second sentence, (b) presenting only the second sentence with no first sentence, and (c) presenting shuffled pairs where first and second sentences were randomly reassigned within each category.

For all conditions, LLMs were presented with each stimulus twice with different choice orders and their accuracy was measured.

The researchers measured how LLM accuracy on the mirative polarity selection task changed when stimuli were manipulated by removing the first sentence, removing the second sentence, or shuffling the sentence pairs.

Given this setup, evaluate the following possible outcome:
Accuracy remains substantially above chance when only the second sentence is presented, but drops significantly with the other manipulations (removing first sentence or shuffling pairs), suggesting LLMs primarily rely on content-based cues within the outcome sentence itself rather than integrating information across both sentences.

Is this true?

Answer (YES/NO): NO